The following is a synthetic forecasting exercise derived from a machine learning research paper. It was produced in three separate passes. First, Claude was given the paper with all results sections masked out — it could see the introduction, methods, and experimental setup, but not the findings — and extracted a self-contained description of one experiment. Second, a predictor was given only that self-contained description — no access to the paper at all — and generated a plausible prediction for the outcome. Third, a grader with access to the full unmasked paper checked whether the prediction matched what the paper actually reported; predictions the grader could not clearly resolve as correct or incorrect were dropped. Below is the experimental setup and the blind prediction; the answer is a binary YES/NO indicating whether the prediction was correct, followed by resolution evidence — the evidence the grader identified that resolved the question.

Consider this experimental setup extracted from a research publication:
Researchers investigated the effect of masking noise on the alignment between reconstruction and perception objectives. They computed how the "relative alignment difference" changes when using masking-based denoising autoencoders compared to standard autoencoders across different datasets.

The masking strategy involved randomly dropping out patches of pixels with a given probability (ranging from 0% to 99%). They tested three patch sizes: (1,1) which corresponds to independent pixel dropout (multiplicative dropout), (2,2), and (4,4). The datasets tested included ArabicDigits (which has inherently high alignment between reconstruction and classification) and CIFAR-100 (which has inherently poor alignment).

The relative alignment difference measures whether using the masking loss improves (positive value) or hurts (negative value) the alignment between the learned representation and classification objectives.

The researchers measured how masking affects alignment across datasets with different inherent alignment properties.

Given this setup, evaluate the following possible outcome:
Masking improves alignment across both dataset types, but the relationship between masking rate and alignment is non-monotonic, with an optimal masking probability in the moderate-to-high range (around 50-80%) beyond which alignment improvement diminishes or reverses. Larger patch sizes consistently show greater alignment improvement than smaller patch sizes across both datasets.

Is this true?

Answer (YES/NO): NO